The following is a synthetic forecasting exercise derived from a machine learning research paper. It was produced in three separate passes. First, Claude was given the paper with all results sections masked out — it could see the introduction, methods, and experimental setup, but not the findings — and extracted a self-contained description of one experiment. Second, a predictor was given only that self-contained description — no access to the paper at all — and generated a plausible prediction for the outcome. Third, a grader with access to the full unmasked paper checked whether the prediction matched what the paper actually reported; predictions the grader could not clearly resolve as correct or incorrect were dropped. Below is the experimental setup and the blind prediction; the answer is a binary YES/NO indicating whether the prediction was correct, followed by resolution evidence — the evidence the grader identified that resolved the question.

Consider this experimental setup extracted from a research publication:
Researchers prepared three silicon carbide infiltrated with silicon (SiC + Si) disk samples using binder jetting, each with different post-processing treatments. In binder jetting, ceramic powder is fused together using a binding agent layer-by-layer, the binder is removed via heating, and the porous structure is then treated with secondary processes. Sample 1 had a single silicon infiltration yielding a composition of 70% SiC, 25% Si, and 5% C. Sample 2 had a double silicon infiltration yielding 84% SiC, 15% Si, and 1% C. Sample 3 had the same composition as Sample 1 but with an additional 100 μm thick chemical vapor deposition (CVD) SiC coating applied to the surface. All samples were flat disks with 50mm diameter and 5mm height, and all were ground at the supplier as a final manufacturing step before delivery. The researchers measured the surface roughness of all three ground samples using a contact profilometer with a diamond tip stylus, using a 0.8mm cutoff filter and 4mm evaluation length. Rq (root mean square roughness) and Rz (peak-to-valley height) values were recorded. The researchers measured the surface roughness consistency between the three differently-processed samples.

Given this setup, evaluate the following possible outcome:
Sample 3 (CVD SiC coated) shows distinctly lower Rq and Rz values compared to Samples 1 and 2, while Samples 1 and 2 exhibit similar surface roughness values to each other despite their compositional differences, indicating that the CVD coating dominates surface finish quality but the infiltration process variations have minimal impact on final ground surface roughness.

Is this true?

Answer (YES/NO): NO